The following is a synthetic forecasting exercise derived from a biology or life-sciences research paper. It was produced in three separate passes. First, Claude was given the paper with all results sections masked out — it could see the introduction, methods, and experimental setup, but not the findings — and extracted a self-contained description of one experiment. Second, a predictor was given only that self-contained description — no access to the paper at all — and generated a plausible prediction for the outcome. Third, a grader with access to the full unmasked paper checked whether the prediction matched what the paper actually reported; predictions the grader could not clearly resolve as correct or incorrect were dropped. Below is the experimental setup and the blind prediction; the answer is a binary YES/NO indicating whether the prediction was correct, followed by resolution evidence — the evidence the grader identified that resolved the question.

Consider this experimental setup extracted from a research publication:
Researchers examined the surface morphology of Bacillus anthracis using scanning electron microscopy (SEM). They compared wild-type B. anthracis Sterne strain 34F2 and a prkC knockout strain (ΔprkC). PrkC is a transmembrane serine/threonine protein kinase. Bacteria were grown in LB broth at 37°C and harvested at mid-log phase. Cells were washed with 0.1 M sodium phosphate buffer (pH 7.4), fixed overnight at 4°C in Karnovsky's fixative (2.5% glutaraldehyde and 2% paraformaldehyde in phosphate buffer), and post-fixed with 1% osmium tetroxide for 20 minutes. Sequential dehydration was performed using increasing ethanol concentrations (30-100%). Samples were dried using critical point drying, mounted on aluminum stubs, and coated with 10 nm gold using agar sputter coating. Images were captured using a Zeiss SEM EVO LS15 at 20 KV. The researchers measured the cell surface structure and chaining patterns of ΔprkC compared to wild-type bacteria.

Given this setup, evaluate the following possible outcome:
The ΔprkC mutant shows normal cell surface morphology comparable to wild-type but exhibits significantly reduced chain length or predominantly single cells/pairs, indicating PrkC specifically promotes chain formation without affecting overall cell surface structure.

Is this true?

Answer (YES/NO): YES